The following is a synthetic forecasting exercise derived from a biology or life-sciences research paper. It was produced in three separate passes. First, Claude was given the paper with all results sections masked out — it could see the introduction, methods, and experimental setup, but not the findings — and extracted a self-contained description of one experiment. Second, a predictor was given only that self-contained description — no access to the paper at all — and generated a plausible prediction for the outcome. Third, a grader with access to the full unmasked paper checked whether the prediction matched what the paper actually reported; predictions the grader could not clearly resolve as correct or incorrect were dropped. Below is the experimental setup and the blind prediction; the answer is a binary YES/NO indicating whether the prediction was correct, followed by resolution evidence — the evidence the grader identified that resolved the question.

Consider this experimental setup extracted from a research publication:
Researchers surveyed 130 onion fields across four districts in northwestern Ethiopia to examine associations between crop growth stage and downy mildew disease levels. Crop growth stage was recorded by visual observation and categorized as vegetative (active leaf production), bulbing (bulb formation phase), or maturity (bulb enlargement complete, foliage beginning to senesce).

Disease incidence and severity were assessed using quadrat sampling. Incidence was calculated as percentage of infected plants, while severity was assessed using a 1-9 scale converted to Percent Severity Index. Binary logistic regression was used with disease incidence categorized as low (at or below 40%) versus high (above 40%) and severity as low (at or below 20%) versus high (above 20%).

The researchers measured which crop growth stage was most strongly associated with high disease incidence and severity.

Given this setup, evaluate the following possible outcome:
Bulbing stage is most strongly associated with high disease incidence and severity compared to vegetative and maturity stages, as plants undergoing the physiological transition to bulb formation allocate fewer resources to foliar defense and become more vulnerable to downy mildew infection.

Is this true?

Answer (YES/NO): NO